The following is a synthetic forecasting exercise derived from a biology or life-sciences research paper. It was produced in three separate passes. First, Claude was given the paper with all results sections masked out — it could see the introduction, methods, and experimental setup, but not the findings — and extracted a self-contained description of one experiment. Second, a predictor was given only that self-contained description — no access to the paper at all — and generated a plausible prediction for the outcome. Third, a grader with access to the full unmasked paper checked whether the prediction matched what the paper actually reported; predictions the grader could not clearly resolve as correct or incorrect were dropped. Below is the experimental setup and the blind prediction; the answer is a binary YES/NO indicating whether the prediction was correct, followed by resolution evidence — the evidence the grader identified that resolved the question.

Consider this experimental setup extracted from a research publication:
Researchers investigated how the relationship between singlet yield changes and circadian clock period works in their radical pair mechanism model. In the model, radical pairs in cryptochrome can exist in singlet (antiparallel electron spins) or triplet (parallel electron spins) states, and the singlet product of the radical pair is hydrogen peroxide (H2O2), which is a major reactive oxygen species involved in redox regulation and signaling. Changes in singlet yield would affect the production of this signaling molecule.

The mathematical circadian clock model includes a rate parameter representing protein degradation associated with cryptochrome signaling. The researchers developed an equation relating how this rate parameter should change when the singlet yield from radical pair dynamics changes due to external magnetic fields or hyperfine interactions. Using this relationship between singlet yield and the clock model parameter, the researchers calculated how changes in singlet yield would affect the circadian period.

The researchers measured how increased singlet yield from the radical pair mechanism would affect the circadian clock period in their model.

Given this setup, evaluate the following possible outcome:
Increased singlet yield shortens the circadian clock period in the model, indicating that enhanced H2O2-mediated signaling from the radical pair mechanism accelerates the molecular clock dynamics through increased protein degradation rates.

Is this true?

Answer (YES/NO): YES